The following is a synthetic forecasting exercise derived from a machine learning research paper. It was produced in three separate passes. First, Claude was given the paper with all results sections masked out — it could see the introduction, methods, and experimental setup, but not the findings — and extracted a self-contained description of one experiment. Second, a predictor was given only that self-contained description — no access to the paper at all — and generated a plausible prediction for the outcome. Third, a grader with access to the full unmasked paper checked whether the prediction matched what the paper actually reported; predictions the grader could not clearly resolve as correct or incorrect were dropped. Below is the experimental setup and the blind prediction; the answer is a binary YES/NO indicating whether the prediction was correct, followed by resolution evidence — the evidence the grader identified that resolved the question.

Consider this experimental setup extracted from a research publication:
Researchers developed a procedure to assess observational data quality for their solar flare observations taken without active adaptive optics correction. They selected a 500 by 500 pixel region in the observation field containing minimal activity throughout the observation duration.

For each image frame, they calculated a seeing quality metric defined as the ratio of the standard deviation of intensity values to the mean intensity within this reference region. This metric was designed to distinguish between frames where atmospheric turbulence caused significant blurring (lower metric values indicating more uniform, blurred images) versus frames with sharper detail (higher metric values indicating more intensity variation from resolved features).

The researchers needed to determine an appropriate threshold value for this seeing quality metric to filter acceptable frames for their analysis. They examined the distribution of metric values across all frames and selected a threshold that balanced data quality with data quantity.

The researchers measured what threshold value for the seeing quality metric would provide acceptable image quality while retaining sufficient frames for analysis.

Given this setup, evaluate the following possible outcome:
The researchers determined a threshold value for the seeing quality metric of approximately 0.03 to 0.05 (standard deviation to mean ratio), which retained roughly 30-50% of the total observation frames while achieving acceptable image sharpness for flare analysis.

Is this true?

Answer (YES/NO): NO